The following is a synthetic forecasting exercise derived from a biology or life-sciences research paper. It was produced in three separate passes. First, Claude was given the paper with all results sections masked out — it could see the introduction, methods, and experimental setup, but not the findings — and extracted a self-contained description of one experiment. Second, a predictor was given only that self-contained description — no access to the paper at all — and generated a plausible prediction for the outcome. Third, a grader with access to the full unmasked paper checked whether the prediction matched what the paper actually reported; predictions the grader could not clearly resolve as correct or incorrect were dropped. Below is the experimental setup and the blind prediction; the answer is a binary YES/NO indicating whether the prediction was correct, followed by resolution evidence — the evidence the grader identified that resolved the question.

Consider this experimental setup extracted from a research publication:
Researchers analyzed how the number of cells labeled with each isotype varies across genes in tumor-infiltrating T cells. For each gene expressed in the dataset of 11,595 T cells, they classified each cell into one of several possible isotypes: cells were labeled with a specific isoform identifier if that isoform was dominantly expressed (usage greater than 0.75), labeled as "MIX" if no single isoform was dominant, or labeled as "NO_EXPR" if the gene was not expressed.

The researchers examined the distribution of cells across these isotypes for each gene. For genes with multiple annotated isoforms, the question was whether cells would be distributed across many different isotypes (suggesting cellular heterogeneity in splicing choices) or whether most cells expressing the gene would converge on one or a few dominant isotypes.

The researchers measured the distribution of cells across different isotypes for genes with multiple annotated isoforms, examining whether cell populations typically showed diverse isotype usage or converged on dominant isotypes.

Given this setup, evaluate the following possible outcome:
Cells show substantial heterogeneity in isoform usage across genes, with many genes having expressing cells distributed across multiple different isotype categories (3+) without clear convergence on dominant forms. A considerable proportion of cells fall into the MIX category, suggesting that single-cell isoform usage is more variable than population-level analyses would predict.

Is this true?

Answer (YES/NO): NO